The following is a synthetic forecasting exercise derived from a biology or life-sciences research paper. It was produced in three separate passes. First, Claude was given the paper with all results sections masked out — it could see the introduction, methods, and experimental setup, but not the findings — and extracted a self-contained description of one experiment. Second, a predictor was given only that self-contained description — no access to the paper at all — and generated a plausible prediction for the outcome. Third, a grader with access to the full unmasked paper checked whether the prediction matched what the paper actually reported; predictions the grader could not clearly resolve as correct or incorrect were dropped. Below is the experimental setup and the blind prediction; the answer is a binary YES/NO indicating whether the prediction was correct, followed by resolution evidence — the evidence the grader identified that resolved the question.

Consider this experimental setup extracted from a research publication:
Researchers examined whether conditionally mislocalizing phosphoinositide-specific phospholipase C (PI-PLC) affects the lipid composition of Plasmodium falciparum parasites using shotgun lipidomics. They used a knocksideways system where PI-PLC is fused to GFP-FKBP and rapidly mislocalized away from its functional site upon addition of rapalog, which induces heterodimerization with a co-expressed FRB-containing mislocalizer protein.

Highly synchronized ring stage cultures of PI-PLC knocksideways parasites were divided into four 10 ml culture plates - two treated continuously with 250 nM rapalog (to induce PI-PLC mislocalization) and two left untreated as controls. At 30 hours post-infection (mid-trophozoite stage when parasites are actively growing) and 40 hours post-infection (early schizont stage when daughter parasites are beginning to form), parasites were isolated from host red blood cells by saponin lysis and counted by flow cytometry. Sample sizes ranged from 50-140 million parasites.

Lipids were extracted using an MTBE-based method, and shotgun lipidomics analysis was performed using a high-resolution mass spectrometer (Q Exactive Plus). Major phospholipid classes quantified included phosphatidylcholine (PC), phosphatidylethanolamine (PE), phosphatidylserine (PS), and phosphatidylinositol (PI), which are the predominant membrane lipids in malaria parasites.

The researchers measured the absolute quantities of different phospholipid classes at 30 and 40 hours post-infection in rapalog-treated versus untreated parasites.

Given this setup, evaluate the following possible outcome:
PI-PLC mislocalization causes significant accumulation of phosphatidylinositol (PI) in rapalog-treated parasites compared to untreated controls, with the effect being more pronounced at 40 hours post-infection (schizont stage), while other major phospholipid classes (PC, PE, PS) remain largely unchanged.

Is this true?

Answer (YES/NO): NO